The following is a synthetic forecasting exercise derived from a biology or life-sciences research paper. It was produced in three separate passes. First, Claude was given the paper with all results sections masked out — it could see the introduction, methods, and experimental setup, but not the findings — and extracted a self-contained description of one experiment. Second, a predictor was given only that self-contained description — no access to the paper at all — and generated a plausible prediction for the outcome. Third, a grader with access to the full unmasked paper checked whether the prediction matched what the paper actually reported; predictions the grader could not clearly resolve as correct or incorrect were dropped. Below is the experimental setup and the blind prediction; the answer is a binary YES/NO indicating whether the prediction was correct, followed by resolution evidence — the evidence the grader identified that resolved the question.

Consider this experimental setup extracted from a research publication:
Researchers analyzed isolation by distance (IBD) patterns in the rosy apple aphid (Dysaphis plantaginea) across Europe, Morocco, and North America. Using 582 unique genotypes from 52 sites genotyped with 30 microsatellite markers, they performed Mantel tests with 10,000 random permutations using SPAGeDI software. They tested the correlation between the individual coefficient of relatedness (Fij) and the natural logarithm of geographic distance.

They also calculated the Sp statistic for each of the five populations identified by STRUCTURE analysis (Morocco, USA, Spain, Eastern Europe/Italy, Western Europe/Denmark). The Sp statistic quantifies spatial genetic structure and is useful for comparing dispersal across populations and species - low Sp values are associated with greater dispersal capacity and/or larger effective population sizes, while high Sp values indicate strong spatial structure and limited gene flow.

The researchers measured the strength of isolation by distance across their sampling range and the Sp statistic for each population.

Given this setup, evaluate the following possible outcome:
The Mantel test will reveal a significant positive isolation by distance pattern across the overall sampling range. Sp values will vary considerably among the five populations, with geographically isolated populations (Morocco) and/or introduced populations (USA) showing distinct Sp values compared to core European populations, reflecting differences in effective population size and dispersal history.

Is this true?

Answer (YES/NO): NO